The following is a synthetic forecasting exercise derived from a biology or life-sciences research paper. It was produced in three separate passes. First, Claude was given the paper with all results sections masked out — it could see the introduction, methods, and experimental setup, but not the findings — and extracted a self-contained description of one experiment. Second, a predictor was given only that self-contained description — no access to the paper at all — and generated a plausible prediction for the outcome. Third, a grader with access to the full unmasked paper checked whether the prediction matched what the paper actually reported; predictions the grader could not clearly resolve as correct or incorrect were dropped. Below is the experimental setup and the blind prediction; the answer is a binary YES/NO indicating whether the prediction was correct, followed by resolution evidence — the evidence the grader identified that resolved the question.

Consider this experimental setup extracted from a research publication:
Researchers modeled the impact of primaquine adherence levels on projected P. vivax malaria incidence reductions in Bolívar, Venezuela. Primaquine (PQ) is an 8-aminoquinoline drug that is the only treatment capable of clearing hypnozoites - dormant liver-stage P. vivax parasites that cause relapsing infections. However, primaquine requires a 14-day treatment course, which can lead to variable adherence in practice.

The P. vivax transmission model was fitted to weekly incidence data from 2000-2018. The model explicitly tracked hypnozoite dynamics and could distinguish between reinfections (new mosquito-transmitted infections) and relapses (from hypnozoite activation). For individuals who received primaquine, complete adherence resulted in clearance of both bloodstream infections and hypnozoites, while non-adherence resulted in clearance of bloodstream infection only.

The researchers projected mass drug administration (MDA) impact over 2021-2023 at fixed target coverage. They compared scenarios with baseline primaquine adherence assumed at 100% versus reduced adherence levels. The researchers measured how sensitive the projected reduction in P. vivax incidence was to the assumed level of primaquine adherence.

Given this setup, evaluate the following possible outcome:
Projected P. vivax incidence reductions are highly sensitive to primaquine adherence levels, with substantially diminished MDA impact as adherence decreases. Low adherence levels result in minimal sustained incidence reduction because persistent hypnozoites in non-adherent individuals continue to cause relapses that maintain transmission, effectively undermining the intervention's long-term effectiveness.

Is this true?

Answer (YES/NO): NO